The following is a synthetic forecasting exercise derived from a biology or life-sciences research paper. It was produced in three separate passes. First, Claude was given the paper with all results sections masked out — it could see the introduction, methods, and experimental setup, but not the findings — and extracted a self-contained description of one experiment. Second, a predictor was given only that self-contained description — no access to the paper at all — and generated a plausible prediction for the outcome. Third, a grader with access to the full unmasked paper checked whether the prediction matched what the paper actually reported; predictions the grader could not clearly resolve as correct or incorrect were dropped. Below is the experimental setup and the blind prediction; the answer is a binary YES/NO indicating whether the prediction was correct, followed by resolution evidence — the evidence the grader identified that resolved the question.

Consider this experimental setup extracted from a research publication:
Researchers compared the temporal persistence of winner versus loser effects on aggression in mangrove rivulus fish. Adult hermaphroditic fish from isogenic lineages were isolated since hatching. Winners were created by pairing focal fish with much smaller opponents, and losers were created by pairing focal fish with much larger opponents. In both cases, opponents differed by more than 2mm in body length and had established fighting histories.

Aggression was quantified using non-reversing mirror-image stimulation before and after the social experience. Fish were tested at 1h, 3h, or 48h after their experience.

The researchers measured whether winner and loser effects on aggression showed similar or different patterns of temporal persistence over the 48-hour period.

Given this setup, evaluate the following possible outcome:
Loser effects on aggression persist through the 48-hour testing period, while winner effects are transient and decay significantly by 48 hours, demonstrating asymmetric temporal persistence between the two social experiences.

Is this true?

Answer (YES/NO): NO